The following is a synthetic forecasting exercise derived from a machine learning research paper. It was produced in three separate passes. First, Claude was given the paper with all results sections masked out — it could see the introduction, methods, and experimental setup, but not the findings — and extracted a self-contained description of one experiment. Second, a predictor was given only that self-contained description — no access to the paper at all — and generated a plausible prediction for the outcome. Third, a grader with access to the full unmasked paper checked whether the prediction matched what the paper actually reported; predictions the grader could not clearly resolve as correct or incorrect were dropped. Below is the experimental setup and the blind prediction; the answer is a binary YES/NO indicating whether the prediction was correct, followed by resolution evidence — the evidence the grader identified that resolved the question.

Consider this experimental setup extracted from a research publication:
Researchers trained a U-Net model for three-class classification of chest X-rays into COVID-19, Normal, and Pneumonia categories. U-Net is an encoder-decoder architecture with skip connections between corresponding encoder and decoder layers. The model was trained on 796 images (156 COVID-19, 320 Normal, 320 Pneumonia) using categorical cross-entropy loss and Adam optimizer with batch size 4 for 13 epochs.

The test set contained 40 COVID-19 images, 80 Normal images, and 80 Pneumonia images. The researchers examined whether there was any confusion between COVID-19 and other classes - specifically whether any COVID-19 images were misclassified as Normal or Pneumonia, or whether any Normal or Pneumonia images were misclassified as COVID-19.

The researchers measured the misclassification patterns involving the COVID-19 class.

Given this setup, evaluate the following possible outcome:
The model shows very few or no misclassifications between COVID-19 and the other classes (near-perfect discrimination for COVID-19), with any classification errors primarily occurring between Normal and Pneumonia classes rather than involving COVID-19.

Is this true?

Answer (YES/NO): YES